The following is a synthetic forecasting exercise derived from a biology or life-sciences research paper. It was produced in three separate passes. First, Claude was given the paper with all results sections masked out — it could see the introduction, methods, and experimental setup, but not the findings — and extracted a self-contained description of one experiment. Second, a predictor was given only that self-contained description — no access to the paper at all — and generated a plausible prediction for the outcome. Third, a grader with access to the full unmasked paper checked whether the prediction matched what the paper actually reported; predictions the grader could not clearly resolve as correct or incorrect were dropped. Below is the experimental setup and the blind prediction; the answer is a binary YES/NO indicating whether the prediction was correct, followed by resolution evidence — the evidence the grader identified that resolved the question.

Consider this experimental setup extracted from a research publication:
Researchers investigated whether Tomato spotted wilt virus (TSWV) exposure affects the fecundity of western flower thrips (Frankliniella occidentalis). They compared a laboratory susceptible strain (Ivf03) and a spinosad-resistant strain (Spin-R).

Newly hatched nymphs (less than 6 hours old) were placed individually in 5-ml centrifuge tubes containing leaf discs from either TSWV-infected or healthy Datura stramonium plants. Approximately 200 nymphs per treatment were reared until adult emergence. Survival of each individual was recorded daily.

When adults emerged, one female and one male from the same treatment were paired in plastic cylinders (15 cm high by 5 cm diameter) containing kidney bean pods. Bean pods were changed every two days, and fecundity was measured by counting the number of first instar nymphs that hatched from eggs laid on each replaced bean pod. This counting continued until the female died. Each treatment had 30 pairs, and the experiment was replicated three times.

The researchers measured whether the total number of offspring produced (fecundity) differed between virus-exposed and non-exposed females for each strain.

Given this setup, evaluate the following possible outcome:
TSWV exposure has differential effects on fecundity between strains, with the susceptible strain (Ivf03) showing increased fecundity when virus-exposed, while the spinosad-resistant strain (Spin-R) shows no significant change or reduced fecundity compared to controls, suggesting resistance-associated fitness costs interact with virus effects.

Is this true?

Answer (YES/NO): NO